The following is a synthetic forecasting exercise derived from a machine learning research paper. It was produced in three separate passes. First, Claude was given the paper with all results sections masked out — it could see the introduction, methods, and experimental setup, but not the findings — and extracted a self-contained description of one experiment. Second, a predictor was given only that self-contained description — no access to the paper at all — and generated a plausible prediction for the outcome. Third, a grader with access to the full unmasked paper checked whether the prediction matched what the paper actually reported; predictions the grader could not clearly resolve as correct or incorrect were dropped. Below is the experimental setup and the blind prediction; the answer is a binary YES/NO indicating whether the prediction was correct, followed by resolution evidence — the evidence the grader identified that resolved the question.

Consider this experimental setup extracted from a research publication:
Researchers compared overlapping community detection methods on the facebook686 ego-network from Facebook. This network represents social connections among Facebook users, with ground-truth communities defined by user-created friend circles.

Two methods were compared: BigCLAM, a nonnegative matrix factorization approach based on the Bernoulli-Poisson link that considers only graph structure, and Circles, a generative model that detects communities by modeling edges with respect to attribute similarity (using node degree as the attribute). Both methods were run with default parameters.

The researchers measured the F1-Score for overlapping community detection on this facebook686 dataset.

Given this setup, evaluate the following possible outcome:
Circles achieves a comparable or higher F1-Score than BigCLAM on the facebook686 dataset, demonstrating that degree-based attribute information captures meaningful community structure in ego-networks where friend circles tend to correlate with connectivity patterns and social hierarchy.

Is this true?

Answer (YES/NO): YES